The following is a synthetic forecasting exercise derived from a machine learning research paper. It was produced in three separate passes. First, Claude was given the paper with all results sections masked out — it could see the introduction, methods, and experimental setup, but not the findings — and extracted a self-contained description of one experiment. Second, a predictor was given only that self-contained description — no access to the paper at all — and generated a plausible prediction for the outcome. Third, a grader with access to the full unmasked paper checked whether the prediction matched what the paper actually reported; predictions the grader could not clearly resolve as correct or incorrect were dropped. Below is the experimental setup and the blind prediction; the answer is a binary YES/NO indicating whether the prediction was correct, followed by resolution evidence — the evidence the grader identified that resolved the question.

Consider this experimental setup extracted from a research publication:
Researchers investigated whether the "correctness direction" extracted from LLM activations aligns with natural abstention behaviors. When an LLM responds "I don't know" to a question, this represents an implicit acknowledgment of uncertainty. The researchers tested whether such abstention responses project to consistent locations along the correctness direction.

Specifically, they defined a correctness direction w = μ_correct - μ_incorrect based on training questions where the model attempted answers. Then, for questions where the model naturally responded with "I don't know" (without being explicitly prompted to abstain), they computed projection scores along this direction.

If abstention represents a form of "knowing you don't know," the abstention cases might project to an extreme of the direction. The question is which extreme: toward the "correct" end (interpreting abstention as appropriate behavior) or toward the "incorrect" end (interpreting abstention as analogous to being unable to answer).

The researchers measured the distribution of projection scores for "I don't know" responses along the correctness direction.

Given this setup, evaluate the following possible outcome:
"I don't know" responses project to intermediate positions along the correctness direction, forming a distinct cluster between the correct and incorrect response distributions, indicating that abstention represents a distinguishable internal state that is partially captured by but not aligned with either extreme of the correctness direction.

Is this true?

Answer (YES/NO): NO